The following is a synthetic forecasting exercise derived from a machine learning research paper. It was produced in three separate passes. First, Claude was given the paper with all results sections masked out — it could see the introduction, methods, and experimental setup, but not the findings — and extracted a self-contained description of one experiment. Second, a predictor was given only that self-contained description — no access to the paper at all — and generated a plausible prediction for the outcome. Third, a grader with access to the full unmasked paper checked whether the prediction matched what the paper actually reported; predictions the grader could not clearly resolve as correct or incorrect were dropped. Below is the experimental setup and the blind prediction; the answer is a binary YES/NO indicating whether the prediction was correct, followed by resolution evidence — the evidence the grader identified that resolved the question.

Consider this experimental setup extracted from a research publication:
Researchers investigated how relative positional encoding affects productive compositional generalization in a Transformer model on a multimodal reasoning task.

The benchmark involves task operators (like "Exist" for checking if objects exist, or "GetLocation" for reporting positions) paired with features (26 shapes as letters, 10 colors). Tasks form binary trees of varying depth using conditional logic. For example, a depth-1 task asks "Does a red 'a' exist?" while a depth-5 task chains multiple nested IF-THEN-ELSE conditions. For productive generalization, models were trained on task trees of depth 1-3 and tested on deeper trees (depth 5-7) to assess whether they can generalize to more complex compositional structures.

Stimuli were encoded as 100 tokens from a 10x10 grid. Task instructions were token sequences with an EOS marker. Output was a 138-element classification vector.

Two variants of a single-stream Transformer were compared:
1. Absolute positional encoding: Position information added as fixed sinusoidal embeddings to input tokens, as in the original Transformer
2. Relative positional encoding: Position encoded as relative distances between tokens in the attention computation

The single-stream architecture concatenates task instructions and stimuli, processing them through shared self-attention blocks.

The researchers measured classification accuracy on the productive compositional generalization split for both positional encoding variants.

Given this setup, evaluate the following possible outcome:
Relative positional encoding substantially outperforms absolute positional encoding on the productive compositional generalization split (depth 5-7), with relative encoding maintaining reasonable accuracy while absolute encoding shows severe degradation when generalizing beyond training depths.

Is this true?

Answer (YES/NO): NO